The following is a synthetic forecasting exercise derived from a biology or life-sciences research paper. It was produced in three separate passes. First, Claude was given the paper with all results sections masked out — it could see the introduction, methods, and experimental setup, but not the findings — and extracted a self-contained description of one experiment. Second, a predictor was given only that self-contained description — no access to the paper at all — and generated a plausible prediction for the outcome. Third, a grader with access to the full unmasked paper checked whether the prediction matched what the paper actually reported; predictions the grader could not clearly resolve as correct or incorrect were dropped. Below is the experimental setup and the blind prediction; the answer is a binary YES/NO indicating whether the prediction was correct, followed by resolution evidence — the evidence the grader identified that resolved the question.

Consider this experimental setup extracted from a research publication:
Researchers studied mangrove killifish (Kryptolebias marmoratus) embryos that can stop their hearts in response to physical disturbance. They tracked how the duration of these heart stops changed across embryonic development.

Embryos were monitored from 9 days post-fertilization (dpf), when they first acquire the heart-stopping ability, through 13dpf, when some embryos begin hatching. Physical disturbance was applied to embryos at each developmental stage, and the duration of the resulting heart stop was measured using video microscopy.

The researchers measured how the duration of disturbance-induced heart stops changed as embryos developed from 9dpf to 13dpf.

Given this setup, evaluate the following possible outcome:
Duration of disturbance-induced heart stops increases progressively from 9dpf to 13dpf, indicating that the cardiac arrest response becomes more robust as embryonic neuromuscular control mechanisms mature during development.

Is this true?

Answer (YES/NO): YES